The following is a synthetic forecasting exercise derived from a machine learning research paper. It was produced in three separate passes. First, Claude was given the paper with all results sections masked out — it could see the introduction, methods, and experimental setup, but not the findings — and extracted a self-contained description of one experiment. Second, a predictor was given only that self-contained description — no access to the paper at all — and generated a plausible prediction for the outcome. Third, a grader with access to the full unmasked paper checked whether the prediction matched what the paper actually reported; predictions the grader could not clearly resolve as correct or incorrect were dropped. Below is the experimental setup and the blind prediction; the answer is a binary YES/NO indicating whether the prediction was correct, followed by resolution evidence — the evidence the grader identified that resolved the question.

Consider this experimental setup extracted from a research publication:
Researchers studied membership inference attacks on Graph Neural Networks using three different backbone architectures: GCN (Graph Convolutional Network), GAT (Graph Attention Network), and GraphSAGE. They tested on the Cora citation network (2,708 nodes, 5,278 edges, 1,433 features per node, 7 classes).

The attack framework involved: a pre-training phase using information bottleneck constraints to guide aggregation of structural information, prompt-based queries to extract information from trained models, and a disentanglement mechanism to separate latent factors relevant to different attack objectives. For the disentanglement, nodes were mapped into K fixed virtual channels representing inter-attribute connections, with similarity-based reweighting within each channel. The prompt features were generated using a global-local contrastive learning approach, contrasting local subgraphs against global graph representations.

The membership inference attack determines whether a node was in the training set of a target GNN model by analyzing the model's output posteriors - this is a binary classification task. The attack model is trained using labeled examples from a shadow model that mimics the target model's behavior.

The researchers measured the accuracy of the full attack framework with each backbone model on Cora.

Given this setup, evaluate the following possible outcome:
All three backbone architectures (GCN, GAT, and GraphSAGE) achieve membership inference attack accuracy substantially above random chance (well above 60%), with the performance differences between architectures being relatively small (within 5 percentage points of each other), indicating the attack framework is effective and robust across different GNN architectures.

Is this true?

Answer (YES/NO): NO